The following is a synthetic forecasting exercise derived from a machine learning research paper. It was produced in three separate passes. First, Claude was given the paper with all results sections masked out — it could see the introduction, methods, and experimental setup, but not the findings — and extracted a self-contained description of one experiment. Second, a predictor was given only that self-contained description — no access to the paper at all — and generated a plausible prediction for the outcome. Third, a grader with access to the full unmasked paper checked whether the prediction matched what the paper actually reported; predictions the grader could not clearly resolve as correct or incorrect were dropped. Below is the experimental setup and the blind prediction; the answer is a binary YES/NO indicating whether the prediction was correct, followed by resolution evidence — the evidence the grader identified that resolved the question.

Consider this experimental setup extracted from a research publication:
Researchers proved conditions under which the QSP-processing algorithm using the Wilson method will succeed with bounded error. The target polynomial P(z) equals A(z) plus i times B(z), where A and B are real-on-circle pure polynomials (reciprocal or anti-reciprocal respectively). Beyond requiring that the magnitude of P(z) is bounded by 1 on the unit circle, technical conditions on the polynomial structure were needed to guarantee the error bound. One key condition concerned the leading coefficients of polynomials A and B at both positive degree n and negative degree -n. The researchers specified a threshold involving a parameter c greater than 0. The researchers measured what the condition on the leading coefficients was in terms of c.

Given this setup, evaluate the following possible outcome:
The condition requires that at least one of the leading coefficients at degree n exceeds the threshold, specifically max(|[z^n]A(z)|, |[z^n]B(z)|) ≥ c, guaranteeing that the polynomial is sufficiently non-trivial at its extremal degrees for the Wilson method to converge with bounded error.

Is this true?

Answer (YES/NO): NO